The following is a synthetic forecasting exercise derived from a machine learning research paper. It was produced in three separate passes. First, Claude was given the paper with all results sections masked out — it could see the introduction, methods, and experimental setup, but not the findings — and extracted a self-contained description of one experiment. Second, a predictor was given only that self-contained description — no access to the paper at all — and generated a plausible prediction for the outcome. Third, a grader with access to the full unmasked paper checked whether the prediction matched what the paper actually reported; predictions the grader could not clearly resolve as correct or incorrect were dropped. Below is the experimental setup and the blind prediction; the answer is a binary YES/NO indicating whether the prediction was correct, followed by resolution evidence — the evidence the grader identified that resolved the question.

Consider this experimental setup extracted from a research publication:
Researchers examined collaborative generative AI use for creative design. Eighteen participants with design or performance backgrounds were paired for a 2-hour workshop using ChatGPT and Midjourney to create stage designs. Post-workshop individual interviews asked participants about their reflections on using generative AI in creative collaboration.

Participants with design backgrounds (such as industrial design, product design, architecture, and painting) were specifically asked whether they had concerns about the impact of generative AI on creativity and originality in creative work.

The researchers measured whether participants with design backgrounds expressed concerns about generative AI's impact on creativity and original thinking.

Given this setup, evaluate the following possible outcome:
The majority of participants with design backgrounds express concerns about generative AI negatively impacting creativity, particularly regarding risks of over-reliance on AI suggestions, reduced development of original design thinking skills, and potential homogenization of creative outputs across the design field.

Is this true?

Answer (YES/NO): NO